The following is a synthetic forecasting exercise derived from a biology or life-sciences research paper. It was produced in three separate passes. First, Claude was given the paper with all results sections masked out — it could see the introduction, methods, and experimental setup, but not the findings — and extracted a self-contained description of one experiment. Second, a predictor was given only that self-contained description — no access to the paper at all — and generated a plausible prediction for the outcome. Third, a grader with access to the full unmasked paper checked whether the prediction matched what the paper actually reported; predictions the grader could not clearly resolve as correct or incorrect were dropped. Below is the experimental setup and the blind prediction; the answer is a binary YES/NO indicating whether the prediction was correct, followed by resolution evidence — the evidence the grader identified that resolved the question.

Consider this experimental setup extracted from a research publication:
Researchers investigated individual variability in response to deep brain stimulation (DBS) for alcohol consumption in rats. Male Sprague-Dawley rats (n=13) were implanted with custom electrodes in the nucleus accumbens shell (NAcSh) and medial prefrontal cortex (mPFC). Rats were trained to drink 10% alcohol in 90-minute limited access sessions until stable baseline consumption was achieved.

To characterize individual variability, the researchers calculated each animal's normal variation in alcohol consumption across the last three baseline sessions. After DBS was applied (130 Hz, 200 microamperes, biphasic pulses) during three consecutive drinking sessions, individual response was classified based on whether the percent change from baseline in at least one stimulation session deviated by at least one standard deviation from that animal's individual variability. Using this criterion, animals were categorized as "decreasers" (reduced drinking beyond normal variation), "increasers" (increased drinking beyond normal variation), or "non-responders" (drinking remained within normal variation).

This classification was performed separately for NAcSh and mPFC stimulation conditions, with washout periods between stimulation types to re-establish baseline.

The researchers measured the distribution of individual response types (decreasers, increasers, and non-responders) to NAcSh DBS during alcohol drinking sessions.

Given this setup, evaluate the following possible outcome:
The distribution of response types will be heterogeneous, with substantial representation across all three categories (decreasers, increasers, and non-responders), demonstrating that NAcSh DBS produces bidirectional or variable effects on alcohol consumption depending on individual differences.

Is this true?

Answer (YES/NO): NO